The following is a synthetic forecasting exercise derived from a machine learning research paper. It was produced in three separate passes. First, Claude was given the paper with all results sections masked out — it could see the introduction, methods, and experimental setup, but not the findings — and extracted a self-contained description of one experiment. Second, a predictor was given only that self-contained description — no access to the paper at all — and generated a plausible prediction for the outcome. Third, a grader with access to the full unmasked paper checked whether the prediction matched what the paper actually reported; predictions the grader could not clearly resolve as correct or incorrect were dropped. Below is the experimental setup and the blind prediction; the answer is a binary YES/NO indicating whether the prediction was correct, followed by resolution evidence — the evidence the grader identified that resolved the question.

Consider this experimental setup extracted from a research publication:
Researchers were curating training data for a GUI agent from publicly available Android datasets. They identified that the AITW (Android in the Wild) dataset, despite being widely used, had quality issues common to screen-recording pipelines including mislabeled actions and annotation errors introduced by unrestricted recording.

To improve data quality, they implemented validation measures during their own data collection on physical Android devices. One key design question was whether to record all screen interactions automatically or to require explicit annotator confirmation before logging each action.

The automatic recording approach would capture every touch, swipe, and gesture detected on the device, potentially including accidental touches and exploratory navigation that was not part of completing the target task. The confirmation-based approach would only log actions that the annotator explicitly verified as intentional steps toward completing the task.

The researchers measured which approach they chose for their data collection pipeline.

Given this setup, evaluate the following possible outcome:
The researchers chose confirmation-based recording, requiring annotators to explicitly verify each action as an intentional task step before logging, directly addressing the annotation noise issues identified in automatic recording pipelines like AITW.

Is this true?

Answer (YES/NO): YES